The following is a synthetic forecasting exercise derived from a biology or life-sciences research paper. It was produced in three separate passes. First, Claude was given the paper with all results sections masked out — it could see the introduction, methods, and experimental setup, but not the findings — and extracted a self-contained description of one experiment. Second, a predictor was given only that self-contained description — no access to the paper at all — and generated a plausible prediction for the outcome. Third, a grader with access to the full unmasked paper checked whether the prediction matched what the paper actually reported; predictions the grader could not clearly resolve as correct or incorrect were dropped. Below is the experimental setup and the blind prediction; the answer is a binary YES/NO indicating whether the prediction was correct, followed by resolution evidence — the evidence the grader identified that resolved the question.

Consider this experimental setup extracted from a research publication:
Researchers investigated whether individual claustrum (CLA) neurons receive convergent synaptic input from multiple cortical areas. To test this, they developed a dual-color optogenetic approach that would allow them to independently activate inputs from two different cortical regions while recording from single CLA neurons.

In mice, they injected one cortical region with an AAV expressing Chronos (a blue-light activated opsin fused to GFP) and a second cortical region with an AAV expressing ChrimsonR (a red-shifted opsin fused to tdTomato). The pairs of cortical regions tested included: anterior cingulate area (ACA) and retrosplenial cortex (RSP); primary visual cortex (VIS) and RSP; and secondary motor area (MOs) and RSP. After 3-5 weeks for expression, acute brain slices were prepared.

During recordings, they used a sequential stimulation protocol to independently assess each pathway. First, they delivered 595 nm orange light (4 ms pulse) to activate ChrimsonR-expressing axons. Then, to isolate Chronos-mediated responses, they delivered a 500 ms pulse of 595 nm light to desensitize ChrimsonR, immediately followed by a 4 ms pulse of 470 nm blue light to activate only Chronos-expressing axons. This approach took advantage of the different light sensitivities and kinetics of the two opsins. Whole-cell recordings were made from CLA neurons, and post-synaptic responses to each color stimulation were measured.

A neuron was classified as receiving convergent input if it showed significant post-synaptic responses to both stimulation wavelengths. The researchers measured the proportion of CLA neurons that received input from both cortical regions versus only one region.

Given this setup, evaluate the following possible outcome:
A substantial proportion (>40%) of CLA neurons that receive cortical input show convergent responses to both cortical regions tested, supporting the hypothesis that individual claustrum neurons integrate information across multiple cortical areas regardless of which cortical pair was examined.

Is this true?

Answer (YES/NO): NO